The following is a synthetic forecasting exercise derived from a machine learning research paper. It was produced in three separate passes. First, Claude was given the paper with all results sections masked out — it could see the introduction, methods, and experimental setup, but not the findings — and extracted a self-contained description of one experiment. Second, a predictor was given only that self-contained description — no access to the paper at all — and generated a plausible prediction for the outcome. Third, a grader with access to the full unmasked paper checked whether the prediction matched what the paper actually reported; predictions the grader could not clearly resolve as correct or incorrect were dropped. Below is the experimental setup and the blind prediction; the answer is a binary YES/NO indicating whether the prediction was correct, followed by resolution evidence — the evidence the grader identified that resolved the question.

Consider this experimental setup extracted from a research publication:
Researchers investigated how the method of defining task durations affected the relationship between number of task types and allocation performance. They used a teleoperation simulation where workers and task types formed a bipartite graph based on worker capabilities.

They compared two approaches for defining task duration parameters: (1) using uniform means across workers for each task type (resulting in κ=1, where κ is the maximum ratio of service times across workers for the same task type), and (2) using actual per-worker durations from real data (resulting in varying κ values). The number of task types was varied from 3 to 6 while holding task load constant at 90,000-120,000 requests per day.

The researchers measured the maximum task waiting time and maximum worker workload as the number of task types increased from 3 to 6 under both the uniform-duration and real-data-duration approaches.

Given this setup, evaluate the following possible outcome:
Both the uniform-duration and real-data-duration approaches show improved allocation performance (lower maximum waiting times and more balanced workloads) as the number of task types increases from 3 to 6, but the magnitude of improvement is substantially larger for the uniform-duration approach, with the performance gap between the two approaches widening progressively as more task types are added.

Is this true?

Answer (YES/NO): NO